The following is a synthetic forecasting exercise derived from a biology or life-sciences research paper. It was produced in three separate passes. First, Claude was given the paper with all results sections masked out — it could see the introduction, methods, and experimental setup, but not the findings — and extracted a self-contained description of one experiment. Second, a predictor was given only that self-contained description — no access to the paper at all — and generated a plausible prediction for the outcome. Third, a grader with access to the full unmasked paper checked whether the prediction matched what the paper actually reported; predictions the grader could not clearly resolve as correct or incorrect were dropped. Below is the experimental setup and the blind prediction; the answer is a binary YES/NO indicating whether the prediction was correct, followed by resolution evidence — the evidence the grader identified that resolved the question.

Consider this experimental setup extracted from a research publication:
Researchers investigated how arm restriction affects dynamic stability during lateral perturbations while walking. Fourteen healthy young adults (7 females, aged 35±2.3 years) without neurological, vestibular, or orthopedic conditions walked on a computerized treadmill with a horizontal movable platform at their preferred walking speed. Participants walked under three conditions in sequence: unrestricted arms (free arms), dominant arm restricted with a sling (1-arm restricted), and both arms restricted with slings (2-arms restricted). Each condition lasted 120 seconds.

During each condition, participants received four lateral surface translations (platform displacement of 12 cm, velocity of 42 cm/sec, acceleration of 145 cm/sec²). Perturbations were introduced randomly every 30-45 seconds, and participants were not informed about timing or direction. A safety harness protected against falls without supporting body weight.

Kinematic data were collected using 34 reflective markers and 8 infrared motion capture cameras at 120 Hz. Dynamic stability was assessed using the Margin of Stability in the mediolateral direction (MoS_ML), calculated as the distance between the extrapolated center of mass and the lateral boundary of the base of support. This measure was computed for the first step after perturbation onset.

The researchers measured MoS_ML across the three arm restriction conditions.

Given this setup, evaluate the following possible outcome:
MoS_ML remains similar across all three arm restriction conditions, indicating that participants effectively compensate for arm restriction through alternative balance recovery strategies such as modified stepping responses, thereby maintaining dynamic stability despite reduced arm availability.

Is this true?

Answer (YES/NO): NO